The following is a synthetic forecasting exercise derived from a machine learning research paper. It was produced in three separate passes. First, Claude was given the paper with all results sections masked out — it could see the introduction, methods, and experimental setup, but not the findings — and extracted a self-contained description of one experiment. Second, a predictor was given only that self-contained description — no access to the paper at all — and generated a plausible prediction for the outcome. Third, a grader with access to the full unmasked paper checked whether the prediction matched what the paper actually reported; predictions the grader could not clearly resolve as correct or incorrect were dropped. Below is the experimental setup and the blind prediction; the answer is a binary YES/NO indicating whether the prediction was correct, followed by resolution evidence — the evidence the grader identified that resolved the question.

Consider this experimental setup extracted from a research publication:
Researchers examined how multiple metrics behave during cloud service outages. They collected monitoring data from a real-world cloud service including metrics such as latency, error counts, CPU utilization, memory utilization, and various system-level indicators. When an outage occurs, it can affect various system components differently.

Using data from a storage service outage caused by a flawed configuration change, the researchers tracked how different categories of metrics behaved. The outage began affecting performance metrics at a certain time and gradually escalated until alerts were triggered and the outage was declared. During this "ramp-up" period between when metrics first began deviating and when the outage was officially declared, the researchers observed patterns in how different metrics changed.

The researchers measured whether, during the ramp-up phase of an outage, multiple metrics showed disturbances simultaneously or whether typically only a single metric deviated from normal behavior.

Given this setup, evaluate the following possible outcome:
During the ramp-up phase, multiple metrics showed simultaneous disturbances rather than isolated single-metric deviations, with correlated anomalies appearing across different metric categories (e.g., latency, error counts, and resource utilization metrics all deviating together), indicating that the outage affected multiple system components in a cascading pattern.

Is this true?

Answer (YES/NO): YES